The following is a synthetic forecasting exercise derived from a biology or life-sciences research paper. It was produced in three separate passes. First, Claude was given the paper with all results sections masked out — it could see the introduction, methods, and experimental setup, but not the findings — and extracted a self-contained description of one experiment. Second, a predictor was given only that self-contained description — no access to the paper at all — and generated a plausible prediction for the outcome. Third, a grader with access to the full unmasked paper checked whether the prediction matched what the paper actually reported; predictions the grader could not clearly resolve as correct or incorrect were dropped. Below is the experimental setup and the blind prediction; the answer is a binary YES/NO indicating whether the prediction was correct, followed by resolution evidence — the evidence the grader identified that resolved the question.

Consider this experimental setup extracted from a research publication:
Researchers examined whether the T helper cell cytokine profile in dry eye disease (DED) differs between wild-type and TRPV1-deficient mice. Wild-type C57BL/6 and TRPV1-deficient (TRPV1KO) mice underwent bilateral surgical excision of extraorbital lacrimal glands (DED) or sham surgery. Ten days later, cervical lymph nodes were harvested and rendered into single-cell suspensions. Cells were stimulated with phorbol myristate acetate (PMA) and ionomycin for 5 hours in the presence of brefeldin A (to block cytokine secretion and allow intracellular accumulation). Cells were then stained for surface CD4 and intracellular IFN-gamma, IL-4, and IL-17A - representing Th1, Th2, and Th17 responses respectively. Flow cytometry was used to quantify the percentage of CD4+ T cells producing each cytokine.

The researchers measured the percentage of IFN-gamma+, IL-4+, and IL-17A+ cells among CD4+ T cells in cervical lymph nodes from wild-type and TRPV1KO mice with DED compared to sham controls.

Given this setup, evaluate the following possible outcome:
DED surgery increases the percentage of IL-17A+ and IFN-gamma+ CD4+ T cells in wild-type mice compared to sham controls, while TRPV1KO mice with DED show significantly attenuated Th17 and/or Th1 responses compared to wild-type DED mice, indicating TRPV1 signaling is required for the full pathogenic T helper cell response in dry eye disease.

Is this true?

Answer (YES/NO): NO